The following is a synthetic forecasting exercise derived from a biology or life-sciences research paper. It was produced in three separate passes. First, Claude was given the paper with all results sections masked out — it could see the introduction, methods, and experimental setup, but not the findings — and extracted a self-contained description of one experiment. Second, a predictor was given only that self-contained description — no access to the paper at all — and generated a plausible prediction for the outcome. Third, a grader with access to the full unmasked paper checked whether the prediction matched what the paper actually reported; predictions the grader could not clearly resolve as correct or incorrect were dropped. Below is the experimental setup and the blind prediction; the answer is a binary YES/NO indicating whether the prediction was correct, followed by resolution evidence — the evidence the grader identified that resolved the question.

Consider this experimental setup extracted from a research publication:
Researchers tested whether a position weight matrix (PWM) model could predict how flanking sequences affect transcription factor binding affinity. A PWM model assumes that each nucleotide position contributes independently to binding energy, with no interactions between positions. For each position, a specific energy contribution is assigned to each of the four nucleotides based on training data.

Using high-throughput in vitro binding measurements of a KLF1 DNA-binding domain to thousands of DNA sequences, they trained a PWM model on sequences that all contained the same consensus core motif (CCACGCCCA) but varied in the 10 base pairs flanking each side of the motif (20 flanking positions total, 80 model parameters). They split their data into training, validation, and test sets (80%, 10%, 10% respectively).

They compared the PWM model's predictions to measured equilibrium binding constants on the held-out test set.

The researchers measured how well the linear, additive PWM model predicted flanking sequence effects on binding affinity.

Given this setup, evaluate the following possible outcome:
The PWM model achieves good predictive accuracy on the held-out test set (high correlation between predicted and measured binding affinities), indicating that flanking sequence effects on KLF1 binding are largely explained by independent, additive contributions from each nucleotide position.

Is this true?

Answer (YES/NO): YES